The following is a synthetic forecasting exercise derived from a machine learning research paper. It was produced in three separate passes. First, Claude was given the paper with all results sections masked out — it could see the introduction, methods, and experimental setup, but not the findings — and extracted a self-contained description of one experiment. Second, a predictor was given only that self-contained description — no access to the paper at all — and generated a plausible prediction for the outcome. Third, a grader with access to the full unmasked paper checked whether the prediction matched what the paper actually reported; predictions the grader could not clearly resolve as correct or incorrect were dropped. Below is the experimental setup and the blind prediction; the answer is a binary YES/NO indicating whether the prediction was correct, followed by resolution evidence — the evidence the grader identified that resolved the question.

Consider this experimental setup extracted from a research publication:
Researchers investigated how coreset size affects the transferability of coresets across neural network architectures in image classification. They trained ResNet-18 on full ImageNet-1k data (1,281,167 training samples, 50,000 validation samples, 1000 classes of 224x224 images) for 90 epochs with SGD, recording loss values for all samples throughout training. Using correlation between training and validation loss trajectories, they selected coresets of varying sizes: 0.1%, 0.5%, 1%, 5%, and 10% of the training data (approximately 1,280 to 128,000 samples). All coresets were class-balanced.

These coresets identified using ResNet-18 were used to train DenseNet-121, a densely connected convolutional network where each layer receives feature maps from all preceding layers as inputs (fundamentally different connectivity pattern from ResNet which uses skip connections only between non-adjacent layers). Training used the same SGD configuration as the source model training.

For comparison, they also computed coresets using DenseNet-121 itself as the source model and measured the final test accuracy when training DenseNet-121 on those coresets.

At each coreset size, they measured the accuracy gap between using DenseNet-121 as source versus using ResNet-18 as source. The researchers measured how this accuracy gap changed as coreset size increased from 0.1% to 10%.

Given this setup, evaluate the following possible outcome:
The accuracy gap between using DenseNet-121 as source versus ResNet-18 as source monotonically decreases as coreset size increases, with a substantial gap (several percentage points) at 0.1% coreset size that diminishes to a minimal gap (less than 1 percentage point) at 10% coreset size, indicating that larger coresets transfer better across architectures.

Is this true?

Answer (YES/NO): NO